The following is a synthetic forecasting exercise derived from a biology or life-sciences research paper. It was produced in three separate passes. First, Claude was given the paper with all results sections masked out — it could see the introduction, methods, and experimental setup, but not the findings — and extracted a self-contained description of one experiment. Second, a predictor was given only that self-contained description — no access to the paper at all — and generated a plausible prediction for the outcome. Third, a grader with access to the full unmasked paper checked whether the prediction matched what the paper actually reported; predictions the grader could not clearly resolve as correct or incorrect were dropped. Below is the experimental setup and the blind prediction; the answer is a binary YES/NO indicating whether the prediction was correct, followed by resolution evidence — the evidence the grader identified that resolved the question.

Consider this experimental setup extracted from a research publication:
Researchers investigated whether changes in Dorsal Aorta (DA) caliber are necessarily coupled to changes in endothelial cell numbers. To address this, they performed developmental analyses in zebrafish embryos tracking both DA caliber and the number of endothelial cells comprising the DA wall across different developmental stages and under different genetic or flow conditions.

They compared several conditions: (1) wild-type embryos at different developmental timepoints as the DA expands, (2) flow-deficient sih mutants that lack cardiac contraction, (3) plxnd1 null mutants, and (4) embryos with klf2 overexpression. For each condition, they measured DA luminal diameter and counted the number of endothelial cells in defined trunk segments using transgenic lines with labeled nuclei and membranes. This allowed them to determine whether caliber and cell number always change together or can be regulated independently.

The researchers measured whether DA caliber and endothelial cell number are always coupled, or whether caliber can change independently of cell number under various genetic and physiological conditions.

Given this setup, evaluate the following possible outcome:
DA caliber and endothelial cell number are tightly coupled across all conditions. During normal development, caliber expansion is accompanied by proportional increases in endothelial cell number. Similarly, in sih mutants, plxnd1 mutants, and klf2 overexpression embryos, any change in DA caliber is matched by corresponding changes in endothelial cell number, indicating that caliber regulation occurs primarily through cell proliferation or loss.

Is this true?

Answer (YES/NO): NO